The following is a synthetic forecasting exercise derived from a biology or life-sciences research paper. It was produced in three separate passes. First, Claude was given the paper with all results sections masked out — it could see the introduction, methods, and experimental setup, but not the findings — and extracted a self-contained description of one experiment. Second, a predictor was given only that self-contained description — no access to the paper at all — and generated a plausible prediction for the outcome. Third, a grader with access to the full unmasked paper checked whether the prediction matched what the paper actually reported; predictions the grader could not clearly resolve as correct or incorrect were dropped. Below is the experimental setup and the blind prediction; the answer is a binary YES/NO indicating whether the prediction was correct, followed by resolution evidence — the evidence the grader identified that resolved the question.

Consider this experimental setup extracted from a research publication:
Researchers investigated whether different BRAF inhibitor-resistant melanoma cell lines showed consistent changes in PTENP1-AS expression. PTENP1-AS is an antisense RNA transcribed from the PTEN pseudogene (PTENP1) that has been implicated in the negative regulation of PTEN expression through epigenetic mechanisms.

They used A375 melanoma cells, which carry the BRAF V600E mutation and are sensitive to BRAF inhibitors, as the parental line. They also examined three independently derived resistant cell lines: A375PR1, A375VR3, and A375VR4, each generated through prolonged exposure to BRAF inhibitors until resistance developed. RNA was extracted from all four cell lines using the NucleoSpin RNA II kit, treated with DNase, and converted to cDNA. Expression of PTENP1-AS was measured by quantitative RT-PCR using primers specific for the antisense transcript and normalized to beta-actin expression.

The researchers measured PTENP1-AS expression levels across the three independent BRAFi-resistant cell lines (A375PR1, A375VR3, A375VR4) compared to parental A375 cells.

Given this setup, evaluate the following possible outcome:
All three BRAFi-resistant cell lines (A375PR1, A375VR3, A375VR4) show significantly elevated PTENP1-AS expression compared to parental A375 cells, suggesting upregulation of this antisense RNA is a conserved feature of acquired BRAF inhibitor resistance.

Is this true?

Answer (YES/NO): YES